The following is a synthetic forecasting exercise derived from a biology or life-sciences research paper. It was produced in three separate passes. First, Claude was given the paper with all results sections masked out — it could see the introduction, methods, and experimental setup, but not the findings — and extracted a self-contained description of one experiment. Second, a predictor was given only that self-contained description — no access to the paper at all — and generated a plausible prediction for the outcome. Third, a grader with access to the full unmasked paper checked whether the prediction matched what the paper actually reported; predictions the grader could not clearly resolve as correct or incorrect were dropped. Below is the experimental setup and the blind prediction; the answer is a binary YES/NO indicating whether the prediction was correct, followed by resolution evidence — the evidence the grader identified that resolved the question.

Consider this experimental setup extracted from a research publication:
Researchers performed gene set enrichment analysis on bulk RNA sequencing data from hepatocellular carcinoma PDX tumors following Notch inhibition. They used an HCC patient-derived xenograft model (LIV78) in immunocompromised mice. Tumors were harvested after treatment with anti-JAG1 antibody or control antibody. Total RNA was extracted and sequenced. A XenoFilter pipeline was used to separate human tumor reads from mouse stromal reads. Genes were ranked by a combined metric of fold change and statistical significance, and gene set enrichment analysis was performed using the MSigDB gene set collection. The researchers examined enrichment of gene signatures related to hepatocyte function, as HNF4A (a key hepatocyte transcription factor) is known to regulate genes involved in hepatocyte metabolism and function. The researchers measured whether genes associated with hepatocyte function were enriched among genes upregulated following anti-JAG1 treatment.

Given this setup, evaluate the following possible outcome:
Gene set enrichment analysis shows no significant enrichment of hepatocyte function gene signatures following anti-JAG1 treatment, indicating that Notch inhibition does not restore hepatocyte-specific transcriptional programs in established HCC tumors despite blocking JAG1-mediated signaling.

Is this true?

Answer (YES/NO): NO